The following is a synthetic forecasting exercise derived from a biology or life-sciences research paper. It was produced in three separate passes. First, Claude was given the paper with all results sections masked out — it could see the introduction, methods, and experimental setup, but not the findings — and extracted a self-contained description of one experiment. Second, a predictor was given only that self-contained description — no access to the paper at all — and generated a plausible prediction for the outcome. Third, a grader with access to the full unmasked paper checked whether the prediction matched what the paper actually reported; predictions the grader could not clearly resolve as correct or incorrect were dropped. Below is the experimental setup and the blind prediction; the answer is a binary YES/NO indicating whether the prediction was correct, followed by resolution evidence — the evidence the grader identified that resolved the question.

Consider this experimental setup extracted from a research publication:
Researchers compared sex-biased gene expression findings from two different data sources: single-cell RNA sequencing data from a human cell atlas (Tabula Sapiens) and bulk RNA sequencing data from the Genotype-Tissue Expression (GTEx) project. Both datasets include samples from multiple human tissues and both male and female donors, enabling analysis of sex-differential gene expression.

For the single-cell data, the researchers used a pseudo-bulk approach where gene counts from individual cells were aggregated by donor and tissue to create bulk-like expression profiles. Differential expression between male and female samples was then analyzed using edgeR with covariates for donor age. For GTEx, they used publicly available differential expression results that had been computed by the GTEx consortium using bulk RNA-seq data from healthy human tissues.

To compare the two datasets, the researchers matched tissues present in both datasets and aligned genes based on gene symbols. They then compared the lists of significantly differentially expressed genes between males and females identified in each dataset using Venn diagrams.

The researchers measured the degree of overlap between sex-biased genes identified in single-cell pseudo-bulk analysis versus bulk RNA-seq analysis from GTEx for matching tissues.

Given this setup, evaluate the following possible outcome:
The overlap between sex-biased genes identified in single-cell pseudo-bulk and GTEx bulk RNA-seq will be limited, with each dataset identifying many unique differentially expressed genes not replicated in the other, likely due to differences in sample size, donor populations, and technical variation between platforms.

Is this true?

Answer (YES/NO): YES